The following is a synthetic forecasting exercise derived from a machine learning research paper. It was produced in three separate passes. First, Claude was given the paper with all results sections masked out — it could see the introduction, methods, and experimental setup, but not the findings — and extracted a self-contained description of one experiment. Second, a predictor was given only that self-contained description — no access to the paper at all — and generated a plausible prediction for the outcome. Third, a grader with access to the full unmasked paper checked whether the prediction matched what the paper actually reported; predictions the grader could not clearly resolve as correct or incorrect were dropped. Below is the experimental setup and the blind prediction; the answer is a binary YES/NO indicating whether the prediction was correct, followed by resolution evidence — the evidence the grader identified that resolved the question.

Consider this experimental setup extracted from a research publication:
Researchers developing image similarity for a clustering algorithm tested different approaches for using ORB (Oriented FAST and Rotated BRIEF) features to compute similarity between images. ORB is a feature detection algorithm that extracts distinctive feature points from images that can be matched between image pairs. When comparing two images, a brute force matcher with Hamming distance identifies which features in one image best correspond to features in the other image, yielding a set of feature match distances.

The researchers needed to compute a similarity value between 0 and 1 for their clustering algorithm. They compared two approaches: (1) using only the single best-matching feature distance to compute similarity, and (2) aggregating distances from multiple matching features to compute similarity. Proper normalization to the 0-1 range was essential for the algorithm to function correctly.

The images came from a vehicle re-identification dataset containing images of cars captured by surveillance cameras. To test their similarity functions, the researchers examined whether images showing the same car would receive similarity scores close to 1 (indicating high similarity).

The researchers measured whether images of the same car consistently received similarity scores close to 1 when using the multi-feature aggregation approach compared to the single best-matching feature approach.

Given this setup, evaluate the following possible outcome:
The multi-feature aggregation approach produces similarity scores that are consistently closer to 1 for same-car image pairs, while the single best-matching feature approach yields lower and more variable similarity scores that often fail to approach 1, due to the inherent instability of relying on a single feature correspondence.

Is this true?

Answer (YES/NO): NO